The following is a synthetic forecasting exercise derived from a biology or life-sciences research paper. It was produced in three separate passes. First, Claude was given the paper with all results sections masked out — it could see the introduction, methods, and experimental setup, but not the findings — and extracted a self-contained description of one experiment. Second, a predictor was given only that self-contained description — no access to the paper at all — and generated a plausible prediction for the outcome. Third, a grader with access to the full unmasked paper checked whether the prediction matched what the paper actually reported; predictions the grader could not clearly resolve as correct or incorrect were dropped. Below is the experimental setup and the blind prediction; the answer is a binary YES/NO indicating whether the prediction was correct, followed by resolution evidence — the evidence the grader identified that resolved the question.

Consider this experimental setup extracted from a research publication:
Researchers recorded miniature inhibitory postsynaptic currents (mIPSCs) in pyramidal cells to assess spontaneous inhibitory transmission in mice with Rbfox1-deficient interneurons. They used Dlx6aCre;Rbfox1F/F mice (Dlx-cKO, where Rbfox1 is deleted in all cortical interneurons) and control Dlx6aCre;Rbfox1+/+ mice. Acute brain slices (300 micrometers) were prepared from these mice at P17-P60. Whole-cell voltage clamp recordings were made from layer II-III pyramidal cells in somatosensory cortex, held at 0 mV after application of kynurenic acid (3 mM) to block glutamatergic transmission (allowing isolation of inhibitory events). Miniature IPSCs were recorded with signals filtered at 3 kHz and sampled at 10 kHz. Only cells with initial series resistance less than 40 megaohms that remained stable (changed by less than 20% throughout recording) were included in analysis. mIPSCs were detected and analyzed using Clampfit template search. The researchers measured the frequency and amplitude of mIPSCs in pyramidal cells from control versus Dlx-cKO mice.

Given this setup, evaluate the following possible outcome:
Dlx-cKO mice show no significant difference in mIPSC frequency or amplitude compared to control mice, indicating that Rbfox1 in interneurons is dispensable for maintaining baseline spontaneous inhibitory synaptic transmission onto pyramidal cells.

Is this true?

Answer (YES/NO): NO